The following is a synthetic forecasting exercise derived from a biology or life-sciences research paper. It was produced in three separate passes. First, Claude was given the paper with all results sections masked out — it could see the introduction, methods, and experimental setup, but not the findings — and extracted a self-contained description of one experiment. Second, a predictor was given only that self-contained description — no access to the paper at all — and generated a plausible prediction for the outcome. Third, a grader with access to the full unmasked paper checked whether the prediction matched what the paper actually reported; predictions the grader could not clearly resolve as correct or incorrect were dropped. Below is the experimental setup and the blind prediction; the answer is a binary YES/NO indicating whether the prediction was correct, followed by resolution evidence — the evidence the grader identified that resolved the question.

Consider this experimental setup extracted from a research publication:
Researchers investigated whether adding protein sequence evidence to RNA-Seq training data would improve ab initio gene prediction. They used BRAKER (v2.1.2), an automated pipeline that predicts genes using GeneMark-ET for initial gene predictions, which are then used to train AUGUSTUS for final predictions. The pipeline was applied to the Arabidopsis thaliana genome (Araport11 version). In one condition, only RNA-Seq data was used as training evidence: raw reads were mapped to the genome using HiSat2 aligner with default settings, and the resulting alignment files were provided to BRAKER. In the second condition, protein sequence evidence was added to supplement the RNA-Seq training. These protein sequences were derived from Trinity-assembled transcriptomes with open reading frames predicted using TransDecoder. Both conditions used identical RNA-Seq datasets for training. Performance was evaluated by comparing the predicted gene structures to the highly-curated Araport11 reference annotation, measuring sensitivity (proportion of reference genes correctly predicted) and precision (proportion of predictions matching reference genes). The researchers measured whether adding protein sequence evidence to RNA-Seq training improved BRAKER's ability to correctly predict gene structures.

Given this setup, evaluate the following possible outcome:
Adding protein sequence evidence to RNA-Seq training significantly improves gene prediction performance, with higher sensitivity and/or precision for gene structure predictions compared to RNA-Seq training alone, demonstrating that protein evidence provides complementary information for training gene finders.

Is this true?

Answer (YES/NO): NO